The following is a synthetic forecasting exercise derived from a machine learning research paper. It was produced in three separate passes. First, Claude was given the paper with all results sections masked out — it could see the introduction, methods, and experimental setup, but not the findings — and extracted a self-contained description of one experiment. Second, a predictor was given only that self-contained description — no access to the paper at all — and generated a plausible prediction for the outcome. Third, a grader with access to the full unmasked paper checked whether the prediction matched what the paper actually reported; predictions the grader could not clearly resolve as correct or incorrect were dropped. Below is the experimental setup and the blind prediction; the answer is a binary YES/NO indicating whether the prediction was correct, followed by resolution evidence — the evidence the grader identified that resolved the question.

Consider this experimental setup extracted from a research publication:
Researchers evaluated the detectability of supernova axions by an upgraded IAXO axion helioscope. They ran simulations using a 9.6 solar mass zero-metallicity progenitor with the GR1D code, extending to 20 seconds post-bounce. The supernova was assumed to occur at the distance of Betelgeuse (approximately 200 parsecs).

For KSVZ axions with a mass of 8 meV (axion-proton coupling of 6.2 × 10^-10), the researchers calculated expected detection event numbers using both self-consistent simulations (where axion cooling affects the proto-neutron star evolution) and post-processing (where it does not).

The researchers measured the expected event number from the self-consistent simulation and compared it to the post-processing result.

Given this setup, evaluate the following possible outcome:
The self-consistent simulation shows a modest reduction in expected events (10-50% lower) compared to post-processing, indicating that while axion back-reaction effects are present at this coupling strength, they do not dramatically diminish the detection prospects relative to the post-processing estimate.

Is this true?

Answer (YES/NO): NO